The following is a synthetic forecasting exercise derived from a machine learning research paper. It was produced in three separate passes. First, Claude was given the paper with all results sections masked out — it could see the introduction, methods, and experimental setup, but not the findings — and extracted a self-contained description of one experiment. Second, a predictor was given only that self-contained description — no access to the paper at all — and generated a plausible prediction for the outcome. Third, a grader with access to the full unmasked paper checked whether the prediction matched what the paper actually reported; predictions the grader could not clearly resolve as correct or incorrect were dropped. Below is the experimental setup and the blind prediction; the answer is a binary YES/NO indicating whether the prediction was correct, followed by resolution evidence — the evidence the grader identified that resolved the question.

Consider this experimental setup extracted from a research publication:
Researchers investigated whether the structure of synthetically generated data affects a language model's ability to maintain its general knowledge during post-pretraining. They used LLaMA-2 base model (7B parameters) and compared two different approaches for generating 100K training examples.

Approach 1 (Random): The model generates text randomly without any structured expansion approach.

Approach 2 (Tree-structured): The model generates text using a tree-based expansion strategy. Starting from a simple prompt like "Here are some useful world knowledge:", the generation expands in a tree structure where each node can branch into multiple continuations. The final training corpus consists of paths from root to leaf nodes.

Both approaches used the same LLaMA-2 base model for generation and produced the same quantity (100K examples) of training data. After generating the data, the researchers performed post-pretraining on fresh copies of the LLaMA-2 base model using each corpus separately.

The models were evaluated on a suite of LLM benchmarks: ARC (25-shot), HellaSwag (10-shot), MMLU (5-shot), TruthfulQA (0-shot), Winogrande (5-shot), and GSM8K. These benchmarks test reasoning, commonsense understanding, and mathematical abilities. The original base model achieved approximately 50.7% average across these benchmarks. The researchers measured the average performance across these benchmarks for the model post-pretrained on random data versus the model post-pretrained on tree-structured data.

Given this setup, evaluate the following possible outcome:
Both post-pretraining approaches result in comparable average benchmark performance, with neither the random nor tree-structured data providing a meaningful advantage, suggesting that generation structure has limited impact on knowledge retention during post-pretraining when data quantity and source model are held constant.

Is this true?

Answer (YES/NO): NO